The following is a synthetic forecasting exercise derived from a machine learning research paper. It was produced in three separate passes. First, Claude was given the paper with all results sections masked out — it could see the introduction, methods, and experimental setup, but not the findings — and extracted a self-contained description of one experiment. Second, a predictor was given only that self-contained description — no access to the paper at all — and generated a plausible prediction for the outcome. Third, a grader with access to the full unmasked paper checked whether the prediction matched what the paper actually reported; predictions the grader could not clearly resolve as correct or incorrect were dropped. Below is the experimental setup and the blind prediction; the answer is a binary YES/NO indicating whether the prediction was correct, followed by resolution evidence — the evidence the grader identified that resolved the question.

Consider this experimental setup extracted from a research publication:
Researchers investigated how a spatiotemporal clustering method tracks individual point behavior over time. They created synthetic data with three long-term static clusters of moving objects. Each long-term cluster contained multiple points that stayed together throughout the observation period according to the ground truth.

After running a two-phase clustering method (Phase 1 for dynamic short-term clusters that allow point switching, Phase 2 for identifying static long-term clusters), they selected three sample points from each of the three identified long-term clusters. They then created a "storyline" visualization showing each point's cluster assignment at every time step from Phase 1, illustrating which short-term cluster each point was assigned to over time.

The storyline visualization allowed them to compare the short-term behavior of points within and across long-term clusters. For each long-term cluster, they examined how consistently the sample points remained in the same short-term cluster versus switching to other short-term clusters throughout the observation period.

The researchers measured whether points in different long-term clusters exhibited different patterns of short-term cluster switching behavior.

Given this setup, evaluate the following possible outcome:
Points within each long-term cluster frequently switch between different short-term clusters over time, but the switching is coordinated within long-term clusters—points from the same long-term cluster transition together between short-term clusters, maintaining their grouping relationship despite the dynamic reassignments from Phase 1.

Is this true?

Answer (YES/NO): NO